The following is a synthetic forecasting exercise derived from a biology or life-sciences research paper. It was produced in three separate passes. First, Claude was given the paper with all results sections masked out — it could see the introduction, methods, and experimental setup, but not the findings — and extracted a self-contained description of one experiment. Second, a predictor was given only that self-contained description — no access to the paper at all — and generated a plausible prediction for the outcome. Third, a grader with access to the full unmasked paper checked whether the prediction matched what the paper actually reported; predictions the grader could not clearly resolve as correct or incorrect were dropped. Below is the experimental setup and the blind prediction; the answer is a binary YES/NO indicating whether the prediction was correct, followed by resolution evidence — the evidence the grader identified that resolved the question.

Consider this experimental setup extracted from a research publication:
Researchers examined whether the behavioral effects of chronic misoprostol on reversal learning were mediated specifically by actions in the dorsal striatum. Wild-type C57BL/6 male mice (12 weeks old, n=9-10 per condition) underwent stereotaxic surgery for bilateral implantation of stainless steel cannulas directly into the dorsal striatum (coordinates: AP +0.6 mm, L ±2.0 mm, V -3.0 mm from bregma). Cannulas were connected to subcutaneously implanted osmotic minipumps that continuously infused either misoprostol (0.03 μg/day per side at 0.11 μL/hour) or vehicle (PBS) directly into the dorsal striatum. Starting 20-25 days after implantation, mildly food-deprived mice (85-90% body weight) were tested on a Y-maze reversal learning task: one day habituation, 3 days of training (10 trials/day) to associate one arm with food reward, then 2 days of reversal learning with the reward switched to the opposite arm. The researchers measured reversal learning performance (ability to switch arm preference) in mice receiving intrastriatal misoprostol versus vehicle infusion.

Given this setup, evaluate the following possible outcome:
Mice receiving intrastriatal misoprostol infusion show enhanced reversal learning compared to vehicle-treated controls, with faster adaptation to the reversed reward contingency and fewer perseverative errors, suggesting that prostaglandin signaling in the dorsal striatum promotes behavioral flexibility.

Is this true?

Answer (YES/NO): YES